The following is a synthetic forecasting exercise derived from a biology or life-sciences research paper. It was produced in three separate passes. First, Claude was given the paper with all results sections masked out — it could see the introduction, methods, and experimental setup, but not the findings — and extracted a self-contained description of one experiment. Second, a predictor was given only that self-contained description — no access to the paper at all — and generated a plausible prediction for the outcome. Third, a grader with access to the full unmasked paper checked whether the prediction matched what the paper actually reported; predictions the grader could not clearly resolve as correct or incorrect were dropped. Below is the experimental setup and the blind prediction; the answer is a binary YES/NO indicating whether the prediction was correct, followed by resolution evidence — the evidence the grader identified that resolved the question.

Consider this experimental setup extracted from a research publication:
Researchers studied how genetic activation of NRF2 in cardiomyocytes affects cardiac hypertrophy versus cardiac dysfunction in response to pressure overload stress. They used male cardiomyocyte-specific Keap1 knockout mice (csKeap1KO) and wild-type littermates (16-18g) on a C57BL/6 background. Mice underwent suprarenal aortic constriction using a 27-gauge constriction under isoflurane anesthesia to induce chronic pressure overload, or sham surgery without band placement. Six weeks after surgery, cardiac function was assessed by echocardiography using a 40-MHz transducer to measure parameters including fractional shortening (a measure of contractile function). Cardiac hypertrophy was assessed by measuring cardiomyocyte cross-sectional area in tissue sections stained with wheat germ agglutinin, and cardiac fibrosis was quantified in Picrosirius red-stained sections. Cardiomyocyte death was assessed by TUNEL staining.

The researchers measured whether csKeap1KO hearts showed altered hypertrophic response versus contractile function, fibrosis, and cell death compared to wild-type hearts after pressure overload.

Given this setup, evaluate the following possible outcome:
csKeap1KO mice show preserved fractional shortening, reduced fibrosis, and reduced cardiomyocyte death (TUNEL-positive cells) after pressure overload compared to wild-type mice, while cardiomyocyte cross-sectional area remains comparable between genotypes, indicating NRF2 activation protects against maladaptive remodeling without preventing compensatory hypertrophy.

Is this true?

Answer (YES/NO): YES